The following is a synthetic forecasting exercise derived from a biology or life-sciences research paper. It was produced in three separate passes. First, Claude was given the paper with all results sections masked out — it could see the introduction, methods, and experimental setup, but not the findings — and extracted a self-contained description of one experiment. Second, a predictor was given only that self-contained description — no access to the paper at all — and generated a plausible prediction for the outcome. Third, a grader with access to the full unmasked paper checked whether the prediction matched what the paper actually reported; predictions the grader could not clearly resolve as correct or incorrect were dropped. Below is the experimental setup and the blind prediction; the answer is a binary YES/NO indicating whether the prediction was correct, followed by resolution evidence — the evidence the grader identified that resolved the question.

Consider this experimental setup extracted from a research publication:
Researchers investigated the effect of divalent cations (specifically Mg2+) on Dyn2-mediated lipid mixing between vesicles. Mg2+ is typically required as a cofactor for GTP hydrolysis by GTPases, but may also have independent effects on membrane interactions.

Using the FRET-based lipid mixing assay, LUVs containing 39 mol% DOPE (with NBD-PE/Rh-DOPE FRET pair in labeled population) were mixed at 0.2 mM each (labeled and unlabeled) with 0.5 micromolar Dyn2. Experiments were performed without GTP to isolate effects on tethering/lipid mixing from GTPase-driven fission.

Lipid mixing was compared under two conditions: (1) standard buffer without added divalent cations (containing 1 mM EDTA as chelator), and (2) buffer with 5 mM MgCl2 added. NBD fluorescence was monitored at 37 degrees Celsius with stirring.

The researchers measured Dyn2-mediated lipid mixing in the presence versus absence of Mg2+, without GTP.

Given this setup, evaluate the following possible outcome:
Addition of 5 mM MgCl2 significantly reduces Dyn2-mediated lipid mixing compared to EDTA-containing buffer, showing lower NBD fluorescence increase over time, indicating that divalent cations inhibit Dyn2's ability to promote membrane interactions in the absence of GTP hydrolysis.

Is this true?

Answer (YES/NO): NO